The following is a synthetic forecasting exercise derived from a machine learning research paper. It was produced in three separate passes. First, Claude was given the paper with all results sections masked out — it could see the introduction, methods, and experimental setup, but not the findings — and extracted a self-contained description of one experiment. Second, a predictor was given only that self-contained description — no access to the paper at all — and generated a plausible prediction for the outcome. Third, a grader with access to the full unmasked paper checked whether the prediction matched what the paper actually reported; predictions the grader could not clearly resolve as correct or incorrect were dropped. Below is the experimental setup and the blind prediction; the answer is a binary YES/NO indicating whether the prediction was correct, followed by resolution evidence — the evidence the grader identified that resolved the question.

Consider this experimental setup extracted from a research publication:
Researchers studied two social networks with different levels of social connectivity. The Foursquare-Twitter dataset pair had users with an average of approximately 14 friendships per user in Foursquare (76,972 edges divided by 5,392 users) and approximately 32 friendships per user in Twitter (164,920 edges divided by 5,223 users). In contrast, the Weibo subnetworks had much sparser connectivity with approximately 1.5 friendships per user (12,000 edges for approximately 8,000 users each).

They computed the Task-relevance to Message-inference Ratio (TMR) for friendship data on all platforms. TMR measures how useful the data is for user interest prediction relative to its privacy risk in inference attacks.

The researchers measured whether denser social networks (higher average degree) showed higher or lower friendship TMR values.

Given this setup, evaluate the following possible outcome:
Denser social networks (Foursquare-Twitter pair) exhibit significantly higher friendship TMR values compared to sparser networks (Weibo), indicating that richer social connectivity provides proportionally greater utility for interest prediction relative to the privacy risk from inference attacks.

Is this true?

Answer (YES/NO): YES